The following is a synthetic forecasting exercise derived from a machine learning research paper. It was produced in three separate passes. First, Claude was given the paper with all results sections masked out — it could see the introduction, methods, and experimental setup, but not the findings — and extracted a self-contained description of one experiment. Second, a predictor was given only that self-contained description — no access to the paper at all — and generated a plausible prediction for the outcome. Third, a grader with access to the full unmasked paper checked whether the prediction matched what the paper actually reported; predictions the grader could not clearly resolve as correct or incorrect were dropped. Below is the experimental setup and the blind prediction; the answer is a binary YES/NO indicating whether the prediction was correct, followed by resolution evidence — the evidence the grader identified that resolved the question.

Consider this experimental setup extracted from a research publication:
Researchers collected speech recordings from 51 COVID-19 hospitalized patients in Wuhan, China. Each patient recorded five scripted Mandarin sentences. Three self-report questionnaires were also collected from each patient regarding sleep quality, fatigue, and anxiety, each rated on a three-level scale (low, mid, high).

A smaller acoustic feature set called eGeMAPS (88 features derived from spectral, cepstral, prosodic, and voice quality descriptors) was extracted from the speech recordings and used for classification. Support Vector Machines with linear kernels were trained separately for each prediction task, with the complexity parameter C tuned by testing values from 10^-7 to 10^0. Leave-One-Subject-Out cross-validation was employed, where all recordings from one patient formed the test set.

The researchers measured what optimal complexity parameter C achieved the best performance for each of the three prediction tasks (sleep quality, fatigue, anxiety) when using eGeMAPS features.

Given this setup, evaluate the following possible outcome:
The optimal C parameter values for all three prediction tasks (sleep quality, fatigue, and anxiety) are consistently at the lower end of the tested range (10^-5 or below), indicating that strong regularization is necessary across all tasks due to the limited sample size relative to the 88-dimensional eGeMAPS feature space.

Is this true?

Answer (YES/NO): NO